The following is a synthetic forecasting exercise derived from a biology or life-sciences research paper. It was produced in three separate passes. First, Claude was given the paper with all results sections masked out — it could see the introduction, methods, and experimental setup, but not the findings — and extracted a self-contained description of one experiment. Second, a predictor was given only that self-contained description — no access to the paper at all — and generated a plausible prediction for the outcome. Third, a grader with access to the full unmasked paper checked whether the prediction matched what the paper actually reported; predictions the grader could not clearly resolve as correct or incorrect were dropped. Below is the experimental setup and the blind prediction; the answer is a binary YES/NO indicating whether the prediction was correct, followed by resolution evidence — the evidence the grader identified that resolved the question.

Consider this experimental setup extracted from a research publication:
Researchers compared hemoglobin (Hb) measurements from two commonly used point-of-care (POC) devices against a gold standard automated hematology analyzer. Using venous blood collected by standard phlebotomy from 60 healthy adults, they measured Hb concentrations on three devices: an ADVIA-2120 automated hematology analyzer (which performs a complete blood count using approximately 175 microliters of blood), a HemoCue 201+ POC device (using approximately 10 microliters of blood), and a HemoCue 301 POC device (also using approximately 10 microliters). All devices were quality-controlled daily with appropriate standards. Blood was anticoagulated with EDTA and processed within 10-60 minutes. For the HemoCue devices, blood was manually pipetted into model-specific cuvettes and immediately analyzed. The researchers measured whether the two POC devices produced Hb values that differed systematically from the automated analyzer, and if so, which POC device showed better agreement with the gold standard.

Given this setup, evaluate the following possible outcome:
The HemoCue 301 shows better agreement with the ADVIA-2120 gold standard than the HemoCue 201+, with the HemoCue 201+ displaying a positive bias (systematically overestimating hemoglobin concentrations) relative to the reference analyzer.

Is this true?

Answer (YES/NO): NO